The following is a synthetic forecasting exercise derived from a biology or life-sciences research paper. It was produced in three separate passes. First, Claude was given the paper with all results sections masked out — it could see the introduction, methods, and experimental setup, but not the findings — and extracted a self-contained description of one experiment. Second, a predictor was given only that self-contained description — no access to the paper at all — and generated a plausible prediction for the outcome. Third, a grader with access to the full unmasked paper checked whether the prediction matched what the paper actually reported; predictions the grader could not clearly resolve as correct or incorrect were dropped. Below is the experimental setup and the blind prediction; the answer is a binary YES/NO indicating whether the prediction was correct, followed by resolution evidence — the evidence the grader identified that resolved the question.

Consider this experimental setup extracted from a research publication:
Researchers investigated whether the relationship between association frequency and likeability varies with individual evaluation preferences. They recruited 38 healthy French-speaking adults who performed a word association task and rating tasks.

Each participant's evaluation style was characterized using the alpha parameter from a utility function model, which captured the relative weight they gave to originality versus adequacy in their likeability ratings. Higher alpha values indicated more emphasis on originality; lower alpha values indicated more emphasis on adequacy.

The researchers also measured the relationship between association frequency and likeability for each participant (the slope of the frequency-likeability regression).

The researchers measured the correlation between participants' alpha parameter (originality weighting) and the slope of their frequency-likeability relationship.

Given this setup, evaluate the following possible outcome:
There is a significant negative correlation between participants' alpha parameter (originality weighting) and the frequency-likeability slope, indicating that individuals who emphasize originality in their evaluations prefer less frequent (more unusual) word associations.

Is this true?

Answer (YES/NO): YES